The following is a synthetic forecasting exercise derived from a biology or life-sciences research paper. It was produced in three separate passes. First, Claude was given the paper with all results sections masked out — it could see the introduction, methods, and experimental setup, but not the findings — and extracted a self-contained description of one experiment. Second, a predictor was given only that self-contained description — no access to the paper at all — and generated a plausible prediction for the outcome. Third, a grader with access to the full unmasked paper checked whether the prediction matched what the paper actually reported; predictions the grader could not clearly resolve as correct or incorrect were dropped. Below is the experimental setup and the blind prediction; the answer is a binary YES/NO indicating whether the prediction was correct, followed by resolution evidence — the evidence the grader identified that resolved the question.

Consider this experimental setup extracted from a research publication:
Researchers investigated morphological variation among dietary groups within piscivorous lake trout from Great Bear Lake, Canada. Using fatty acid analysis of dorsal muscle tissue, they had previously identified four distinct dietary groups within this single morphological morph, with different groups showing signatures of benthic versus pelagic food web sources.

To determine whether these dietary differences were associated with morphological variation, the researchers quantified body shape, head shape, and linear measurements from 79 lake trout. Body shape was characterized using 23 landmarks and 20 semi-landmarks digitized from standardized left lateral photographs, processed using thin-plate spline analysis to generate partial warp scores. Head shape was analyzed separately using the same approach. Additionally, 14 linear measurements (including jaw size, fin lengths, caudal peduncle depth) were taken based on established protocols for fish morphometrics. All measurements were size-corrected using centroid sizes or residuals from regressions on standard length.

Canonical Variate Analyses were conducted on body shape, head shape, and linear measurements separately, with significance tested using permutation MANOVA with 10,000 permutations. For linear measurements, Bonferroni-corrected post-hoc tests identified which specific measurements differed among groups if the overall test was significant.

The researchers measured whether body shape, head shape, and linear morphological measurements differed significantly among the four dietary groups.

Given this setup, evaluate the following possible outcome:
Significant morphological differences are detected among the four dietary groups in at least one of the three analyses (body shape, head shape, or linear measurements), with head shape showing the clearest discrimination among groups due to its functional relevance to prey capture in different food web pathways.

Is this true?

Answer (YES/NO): NO